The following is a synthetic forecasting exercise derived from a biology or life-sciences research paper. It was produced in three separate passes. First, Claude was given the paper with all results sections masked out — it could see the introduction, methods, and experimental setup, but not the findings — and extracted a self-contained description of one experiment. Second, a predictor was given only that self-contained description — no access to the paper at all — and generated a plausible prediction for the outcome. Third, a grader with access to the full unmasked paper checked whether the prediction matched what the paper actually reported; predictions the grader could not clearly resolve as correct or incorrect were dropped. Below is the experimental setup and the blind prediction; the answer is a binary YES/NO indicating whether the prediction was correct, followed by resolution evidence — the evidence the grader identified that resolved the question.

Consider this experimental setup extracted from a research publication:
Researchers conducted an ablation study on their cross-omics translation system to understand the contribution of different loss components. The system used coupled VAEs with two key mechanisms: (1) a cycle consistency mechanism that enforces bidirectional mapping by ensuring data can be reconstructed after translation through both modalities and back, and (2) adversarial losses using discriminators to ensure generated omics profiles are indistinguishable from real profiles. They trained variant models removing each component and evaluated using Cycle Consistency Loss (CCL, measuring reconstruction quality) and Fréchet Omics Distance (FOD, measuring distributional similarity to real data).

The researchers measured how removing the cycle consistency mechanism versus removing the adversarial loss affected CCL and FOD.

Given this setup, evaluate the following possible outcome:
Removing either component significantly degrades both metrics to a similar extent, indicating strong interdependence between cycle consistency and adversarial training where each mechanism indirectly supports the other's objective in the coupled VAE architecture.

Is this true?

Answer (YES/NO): NO